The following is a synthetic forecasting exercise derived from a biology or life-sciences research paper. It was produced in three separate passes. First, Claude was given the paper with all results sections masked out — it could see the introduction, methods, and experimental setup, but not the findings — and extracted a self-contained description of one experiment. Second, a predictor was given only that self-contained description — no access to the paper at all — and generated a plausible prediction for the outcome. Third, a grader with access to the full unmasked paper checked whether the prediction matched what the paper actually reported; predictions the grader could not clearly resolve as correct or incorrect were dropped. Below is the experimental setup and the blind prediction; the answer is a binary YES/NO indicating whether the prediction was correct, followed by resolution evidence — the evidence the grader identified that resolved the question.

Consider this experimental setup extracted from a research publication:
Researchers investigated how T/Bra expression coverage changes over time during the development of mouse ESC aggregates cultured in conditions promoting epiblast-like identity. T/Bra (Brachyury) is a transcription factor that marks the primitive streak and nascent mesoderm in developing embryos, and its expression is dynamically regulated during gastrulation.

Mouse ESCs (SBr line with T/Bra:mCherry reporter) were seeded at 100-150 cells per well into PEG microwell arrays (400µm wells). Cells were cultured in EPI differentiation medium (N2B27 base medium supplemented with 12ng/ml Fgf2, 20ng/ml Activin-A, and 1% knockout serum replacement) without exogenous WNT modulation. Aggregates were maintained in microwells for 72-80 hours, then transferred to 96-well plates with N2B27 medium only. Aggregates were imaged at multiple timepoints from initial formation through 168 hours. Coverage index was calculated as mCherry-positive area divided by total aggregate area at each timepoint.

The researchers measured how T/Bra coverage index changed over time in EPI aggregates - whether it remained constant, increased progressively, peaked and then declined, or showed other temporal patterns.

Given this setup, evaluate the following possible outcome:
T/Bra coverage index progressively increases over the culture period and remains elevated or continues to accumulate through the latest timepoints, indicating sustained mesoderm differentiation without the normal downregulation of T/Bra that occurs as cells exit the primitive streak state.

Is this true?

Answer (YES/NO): NO